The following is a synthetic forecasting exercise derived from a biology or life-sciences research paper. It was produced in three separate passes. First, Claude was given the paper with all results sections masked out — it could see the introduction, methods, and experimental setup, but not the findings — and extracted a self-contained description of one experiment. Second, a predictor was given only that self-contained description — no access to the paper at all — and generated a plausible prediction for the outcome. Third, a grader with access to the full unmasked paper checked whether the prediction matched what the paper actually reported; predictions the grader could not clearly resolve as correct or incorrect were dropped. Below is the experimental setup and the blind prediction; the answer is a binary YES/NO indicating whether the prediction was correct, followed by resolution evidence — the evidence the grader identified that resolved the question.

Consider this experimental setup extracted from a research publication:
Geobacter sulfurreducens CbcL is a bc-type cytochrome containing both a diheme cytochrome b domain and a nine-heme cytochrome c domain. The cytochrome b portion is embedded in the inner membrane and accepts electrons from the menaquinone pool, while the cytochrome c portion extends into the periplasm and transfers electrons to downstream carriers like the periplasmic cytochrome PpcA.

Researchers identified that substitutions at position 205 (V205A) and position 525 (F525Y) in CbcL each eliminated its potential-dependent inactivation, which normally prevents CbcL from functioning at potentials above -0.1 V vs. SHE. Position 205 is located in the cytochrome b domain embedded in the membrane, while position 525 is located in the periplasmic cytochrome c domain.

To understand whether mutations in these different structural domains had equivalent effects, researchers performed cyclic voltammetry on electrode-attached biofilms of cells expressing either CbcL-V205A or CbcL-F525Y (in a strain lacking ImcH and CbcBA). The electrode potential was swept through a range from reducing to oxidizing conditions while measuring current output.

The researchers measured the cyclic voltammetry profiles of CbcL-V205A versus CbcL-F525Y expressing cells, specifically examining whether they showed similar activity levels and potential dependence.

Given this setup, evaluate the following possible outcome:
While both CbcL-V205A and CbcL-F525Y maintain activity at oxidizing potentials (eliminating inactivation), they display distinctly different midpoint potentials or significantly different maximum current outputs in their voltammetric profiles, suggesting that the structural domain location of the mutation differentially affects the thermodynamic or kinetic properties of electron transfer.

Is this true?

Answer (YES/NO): NO